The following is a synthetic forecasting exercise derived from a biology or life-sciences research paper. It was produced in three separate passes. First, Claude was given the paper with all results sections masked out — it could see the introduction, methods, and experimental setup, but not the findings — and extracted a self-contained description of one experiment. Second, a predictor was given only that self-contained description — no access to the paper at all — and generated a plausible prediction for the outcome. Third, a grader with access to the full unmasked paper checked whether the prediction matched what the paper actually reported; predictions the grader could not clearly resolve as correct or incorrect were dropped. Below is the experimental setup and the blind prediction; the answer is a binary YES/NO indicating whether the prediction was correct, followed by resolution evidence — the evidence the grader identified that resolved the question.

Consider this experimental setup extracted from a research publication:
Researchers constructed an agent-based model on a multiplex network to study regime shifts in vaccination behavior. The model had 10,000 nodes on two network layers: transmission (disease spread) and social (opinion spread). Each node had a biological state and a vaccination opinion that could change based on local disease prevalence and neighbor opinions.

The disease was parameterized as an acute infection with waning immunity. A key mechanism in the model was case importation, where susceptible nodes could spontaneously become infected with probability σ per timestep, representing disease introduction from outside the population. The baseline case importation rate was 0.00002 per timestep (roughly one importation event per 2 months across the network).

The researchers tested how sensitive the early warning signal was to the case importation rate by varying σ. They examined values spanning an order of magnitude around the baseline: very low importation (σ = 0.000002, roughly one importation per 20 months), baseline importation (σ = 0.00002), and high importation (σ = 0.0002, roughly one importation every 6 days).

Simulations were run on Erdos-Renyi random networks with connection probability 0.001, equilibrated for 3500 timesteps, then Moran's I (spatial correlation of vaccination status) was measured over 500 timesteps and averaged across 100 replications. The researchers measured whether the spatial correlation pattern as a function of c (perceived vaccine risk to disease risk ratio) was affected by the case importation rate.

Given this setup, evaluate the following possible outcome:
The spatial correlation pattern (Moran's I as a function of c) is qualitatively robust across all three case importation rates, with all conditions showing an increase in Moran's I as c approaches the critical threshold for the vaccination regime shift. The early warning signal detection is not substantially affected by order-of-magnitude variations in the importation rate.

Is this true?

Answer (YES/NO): YES